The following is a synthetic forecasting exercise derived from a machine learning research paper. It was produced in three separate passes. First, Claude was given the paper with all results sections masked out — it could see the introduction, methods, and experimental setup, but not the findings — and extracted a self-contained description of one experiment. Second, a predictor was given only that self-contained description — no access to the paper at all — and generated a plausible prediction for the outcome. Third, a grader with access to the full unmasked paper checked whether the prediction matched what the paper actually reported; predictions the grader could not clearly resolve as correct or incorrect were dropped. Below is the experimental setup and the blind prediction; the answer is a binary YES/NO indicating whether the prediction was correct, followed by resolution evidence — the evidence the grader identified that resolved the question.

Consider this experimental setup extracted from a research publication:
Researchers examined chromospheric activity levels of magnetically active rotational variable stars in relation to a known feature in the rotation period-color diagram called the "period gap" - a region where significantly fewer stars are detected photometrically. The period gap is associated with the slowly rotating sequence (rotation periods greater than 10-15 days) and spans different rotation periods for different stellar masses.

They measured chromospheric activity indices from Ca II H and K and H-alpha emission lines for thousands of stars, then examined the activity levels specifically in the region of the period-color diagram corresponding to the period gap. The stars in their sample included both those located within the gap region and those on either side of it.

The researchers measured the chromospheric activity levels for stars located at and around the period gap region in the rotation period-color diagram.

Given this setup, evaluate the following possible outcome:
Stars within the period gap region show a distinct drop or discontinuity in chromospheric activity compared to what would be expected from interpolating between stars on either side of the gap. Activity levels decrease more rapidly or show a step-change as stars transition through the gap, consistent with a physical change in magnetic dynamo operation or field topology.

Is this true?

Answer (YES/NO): NO